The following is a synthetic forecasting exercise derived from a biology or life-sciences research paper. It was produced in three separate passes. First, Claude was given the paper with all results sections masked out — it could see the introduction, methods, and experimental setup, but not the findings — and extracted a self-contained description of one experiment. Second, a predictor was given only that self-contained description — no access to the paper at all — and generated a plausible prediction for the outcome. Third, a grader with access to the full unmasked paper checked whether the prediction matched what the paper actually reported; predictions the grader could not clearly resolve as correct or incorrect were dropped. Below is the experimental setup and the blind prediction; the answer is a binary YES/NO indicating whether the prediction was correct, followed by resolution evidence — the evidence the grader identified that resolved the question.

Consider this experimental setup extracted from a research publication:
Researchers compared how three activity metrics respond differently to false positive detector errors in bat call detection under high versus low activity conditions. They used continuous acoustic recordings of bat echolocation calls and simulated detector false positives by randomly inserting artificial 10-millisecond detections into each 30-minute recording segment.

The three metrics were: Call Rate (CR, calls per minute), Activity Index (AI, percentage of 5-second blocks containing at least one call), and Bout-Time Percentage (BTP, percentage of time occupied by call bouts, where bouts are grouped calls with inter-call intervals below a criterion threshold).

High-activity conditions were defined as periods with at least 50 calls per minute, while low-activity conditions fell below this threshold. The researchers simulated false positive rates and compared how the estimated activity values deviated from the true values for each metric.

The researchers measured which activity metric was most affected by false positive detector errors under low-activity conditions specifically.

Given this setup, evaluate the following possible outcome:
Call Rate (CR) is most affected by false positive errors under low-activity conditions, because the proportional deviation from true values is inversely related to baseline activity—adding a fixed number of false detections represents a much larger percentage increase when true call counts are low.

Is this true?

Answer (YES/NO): NO